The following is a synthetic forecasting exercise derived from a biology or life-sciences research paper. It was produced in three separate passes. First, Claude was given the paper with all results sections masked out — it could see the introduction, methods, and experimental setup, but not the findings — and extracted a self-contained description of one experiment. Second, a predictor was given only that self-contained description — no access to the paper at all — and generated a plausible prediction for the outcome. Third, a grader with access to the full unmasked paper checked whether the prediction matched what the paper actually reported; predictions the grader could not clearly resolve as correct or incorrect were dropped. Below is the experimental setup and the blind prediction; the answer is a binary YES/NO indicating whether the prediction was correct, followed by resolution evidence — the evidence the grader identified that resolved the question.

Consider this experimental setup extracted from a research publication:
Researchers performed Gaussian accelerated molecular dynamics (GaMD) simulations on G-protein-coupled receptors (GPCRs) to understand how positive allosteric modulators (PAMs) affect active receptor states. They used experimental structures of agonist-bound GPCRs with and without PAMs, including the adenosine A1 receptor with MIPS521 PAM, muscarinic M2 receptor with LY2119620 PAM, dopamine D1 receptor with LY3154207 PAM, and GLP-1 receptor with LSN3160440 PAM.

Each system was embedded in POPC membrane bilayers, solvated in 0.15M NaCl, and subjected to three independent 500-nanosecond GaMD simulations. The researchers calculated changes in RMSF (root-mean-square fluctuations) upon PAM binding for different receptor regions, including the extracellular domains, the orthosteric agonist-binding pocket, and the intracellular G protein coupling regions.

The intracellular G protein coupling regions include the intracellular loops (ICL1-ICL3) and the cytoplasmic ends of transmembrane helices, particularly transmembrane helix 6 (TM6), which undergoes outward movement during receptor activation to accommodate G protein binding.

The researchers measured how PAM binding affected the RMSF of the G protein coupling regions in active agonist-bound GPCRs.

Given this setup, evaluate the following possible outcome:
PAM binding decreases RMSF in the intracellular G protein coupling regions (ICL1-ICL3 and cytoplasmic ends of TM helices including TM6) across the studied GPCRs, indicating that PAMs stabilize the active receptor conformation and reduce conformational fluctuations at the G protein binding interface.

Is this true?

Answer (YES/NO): YES